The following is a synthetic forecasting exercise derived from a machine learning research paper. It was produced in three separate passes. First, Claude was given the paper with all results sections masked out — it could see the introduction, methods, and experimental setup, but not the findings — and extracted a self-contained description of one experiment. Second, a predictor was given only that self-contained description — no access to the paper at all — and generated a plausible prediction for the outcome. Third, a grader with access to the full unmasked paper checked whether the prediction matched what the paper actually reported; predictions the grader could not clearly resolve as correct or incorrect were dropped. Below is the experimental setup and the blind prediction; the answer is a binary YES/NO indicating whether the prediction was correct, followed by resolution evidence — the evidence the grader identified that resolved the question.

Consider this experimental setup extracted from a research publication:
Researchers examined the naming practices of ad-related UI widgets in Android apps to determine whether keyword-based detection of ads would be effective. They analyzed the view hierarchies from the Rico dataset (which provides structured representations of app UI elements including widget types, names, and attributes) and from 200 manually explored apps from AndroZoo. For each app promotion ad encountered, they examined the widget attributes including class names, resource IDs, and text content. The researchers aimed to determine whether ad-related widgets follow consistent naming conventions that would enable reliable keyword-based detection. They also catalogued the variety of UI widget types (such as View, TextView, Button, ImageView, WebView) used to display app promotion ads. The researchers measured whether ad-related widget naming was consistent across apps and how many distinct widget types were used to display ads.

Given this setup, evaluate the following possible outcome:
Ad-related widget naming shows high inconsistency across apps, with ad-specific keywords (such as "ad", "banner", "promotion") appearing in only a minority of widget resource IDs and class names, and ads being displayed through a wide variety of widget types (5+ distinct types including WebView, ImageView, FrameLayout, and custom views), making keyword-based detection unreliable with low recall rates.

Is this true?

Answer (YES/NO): YES